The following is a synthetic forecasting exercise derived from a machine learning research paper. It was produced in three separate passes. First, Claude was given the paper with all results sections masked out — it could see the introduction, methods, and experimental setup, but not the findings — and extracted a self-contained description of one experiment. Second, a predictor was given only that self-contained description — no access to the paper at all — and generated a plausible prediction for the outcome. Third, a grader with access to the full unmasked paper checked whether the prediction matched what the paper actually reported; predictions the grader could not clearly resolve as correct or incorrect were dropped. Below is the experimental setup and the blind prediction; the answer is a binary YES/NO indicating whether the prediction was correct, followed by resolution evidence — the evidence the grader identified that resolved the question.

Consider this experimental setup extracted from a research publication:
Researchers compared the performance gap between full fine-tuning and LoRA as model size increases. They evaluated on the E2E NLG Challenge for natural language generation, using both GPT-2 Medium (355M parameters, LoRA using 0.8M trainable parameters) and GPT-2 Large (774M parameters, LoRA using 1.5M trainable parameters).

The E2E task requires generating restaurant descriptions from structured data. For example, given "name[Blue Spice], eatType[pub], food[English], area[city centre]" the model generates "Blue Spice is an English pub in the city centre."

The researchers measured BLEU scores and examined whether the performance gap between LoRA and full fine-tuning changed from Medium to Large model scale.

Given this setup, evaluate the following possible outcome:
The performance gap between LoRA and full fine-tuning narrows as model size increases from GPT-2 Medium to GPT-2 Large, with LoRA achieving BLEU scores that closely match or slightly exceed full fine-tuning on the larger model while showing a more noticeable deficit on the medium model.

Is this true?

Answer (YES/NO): NO